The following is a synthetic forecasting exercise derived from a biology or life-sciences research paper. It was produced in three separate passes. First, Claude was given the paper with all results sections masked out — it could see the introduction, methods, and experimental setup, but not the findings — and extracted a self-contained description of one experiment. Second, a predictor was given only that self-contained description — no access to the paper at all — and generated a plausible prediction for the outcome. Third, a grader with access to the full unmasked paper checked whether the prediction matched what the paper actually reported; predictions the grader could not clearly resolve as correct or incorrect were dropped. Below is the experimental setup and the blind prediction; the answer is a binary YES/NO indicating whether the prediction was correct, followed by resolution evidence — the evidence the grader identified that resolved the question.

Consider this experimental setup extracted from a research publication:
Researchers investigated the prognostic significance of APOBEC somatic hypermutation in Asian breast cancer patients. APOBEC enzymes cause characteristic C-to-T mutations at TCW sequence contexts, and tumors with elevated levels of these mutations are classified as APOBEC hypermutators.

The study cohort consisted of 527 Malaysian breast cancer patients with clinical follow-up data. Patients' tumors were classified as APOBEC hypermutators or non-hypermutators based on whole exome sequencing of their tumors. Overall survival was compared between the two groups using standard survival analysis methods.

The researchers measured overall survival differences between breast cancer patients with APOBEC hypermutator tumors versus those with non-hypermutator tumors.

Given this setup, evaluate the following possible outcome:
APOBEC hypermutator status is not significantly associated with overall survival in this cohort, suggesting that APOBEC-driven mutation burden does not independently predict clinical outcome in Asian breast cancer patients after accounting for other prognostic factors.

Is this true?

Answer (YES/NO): NO